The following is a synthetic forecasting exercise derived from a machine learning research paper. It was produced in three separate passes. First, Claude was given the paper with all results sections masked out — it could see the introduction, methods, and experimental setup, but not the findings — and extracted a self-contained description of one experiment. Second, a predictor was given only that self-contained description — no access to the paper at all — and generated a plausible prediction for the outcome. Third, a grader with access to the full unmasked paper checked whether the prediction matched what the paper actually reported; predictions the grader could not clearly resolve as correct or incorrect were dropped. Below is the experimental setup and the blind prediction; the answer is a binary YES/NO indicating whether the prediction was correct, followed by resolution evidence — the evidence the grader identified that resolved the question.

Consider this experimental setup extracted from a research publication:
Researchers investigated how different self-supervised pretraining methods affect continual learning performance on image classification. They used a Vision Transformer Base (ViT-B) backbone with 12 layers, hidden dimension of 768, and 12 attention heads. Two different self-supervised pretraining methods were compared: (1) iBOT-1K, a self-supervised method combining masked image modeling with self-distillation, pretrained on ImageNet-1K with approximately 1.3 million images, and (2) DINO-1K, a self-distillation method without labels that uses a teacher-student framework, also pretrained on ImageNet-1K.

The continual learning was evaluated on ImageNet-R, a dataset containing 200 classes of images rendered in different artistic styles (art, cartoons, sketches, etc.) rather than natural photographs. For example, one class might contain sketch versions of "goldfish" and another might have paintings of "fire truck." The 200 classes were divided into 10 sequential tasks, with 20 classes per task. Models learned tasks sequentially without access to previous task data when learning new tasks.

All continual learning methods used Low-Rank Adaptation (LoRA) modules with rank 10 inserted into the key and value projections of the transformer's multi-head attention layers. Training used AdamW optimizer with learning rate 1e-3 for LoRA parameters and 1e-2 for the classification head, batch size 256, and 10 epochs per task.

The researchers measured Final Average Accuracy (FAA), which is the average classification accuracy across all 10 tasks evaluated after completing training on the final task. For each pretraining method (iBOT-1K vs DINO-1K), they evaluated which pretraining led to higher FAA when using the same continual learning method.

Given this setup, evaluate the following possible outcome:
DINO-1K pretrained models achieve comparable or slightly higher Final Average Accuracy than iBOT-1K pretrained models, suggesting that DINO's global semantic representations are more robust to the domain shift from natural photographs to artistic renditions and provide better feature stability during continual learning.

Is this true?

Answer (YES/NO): NO